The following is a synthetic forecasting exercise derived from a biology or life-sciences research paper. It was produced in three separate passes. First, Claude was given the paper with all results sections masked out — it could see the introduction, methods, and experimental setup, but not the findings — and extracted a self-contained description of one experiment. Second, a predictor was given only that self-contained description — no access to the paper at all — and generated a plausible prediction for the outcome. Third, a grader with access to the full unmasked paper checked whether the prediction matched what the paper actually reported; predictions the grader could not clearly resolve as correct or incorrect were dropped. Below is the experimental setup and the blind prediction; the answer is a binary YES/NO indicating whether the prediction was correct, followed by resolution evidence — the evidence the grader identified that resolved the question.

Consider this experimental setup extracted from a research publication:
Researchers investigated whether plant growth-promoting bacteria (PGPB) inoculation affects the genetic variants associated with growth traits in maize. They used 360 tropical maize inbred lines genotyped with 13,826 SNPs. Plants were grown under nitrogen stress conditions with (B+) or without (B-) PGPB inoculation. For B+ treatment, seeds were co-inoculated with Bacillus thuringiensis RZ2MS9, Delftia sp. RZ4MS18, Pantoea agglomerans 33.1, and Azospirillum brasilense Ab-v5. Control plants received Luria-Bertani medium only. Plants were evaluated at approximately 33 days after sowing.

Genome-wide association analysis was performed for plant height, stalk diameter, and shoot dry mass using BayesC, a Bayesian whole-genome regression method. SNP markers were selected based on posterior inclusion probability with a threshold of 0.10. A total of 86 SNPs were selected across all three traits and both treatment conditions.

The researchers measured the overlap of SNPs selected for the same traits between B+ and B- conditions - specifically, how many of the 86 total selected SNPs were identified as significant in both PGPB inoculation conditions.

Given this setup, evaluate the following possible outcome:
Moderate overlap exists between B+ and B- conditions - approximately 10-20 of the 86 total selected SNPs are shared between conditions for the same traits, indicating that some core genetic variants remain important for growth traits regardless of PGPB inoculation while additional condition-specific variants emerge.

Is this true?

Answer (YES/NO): NO